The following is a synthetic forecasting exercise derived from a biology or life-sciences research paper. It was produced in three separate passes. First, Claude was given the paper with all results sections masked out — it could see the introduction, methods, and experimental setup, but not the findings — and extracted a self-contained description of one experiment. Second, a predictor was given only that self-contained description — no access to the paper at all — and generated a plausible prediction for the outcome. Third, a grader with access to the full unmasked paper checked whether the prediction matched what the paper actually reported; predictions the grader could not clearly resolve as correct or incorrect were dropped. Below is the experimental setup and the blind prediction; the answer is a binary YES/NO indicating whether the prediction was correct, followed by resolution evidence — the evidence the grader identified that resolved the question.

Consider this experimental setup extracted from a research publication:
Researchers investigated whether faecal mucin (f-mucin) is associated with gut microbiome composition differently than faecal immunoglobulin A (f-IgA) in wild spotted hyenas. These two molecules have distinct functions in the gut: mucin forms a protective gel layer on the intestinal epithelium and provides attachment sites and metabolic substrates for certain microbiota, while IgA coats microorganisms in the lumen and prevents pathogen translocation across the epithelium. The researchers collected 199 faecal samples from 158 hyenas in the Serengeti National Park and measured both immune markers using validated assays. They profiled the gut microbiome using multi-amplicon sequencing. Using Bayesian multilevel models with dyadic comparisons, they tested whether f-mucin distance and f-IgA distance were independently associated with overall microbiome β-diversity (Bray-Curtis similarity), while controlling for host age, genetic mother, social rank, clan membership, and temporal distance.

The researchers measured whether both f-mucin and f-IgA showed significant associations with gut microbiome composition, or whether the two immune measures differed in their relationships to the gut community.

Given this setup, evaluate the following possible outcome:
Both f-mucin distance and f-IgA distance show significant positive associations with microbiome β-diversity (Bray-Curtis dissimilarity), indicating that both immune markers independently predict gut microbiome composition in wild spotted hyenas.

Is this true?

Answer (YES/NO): YES